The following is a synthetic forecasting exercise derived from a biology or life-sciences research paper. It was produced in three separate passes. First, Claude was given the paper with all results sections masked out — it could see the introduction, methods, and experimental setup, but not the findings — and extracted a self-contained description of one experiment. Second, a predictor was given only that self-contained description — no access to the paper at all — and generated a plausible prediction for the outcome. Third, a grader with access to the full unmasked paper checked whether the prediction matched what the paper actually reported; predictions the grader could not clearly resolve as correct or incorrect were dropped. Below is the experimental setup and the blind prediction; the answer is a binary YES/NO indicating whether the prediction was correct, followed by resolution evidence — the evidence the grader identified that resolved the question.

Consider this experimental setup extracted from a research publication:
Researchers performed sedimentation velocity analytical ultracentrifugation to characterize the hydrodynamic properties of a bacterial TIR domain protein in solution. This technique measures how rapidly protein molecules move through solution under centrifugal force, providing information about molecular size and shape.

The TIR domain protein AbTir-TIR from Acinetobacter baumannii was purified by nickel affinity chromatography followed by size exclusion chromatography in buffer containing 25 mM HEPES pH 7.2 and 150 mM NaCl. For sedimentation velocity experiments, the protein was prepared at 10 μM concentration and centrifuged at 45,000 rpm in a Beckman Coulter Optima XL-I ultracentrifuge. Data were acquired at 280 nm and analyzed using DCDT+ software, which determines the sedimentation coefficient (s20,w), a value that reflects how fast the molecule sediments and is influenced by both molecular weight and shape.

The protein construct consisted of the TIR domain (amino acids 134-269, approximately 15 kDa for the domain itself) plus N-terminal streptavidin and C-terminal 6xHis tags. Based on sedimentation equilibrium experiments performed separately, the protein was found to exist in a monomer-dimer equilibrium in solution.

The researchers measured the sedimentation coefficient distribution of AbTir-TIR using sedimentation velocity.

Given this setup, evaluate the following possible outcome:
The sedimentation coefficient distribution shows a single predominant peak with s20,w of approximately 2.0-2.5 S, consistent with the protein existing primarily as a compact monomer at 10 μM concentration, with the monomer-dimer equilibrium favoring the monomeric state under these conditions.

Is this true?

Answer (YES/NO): NO